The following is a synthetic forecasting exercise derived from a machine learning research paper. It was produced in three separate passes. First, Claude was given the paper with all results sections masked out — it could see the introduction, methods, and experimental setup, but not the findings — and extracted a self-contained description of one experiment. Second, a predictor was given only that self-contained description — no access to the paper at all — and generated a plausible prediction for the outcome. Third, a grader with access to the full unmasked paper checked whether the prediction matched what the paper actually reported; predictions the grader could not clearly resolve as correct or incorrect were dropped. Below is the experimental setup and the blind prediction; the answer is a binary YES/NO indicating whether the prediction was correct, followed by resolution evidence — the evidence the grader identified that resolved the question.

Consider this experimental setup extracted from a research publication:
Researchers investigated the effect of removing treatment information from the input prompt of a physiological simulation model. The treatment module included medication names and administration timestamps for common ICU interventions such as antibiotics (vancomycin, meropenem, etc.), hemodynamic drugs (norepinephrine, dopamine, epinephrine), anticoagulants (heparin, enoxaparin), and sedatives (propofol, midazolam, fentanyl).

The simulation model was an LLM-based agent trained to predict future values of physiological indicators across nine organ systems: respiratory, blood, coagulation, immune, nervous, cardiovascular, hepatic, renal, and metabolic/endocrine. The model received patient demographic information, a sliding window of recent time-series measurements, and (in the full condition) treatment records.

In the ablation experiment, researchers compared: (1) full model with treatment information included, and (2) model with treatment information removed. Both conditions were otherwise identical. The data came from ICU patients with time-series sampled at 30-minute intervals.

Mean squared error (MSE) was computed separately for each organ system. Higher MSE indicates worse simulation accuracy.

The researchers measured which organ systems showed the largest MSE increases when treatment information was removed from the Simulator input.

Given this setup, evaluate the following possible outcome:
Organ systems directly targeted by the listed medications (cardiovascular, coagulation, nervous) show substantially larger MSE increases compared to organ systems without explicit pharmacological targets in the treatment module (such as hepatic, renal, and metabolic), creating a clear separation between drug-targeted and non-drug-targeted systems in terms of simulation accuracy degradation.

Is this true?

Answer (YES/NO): NO